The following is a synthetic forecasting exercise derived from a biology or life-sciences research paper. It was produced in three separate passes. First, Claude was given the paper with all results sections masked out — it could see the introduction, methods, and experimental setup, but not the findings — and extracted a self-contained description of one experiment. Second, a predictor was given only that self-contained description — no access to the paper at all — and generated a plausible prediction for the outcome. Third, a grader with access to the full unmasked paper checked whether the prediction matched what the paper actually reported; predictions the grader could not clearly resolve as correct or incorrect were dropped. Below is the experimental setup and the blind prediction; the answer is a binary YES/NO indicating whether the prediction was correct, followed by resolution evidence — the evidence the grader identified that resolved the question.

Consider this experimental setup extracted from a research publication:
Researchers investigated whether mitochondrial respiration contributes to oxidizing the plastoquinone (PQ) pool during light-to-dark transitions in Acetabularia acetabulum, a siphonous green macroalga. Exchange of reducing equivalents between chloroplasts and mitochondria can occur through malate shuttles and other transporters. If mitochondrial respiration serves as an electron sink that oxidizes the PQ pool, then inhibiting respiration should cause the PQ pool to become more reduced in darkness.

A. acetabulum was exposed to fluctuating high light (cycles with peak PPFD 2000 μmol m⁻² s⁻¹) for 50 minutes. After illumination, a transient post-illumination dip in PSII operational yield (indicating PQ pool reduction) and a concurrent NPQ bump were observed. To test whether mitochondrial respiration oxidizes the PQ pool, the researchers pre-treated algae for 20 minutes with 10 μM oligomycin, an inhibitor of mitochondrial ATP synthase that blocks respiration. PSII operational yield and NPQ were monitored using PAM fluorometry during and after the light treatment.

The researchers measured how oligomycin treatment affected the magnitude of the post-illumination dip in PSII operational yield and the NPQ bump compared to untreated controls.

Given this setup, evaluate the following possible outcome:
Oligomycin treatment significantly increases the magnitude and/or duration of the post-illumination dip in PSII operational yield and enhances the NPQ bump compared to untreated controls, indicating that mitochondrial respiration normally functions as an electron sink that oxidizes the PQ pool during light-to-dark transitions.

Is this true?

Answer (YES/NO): NO